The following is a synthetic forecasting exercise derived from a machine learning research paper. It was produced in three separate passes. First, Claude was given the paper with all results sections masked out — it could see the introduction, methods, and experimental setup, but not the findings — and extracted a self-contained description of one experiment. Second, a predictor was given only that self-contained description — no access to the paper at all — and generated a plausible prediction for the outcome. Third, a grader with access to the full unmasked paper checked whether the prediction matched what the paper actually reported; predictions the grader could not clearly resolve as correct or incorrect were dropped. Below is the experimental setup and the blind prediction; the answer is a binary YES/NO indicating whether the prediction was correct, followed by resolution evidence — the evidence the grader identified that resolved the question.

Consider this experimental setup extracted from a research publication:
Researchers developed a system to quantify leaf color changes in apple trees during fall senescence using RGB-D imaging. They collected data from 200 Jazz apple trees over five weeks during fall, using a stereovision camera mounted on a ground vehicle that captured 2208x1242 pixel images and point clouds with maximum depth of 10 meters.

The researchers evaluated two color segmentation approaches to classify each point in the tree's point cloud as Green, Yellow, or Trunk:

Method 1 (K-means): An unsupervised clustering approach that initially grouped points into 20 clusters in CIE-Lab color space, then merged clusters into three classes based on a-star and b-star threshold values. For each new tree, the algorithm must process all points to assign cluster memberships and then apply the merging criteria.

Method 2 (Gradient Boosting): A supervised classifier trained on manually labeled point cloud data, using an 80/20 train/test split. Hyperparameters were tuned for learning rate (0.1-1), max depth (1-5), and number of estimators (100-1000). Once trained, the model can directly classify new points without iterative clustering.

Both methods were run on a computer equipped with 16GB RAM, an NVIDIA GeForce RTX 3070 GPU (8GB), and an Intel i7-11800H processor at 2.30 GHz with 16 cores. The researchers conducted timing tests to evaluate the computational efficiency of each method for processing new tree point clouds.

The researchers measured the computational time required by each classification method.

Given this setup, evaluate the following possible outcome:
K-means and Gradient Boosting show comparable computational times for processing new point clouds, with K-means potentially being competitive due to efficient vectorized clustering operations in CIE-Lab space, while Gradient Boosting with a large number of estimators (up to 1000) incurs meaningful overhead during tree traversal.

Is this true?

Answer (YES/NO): NO